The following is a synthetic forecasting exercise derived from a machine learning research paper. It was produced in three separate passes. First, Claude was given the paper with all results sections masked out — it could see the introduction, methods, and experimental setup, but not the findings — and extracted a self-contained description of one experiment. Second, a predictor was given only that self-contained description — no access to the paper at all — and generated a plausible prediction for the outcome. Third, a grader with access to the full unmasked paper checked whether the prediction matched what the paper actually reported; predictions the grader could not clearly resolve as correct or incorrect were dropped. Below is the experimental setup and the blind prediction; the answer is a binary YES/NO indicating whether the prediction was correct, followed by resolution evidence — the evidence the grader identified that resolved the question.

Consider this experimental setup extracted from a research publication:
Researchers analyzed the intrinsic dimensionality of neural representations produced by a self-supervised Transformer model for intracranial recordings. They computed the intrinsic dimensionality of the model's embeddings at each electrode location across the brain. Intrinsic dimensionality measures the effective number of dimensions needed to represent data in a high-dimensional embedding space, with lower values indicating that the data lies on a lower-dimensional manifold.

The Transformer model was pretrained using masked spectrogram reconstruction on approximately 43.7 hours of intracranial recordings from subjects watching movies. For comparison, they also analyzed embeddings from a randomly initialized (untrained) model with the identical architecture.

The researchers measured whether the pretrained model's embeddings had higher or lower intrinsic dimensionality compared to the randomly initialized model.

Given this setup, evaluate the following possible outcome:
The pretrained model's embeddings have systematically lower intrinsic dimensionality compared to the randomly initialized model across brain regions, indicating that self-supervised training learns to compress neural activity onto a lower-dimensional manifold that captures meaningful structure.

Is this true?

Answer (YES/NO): YES